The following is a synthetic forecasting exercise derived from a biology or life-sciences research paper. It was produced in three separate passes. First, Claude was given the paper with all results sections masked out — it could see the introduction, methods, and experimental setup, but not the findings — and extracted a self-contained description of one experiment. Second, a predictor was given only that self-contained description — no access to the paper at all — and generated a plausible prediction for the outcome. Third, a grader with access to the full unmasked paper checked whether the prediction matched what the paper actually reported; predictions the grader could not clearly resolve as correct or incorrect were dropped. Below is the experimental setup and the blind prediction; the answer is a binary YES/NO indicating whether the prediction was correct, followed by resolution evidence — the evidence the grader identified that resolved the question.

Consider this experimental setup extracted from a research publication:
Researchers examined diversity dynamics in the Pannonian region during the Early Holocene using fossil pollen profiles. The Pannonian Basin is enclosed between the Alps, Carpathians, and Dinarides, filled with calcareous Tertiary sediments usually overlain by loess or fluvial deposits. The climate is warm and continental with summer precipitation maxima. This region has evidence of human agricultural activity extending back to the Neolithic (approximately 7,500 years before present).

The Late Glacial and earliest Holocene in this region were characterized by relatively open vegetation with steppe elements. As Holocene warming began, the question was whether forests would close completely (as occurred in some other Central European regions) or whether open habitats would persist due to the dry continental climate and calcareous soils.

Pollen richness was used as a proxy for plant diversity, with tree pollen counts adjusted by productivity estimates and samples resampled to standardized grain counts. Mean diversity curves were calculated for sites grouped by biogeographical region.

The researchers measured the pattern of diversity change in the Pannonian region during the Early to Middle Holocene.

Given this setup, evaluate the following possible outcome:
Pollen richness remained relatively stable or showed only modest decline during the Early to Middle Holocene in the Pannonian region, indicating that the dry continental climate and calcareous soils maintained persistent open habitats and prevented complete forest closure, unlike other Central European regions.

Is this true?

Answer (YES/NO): NO